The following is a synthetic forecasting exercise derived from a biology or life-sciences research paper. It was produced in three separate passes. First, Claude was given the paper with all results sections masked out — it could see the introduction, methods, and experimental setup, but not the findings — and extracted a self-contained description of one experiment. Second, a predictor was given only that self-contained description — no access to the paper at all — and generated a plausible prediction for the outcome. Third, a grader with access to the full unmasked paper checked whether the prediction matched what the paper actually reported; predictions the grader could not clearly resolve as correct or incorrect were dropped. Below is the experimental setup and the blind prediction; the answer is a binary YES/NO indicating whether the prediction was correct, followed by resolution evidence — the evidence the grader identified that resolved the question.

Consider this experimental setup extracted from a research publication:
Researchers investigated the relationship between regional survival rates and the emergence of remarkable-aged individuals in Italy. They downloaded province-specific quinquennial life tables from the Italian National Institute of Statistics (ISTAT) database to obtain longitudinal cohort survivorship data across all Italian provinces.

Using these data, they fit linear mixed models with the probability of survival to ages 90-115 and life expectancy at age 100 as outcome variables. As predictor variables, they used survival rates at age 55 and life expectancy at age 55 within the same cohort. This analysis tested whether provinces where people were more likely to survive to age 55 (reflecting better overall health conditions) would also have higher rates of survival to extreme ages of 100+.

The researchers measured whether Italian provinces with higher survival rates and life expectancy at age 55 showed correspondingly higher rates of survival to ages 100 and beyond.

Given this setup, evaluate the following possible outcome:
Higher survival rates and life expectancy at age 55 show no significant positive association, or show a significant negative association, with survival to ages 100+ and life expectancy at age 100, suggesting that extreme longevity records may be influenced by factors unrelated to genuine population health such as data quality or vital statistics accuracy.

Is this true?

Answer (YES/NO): YES